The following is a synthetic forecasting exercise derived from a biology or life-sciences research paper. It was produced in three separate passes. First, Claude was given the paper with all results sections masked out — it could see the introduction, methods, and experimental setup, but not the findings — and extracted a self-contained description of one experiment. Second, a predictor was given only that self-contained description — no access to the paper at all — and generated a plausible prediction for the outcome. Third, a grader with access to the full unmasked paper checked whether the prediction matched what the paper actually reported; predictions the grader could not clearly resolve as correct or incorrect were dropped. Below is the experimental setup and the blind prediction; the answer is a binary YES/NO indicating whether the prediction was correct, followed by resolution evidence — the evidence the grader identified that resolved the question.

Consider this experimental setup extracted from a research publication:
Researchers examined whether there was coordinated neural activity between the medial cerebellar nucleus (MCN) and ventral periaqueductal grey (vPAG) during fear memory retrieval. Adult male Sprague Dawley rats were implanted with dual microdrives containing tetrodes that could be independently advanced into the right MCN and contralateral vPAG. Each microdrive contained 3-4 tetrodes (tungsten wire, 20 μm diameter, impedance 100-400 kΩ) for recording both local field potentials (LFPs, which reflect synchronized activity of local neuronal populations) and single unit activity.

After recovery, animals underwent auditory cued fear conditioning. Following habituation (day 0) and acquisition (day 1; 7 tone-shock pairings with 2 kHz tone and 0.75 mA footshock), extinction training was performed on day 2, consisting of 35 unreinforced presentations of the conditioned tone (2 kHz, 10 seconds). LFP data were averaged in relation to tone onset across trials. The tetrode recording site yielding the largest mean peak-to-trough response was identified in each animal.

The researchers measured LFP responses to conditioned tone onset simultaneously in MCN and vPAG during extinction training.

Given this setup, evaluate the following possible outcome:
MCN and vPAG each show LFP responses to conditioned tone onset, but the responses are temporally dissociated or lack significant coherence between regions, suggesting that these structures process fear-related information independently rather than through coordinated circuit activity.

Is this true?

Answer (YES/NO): NO